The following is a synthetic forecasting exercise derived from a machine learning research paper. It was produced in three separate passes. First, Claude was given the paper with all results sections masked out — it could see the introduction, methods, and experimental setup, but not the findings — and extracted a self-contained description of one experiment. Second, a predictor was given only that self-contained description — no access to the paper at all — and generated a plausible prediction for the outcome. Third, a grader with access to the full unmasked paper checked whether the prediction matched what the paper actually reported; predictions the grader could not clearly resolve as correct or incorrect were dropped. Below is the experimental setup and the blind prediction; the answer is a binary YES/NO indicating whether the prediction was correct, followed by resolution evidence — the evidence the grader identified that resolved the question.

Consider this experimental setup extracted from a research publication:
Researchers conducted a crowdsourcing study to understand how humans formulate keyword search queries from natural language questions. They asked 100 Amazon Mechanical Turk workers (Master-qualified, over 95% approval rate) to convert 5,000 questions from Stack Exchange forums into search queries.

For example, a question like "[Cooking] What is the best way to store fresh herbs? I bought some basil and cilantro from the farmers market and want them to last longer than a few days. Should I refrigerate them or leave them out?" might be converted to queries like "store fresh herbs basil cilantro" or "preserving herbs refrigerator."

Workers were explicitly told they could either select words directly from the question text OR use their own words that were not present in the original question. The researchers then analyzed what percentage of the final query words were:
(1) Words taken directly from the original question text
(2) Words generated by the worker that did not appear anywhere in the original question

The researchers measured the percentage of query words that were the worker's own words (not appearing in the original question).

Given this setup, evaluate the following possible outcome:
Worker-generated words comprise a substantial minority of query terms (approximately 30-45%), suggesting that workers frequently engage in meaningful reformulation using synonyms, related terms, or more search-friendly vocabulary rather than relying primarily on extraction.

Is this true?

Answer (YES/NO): NO